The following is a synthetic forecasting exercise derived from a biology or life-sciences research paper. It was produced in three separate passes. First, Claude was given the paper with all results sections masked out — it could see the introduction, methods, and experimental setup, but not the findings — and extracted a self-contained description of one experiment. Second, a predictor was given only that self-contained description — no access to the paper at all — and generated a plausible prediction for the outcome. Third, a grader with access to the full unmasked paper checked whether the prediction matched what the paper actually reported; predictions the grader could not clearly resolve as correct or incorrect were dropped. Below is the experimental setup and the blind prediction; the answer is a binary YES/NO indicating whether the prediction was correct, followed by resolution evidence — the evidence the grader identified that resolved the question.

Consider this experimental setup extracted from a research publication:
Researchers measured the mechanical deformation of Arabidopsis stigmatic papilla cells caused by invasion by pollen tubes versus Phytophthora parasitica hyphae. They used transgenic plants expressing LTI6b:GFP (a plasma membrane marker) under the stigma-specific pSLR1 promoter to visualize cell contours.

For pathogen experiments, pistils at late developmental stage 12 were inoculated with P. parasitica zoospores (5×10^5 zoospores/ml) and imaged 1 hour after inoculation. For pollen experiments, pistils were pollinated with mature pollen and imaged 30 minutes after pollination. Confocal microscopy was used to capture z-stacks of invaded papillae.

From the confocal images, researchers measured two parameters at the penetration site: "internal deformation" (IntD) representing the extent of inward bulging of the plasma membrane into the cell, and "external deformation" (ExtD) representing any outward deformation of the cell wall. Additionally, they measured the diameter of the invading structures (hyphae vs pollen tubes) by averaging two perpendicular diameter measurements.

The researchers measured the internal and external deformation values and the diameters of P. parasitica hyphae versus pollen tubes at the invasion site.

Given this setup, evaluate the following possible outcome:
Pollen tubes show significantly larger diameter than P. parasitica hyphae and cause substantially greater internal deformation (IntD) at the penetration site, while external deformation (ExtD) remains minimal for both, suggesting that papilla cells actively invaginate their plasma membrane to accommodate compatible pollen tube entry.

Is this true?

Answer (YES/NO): NO